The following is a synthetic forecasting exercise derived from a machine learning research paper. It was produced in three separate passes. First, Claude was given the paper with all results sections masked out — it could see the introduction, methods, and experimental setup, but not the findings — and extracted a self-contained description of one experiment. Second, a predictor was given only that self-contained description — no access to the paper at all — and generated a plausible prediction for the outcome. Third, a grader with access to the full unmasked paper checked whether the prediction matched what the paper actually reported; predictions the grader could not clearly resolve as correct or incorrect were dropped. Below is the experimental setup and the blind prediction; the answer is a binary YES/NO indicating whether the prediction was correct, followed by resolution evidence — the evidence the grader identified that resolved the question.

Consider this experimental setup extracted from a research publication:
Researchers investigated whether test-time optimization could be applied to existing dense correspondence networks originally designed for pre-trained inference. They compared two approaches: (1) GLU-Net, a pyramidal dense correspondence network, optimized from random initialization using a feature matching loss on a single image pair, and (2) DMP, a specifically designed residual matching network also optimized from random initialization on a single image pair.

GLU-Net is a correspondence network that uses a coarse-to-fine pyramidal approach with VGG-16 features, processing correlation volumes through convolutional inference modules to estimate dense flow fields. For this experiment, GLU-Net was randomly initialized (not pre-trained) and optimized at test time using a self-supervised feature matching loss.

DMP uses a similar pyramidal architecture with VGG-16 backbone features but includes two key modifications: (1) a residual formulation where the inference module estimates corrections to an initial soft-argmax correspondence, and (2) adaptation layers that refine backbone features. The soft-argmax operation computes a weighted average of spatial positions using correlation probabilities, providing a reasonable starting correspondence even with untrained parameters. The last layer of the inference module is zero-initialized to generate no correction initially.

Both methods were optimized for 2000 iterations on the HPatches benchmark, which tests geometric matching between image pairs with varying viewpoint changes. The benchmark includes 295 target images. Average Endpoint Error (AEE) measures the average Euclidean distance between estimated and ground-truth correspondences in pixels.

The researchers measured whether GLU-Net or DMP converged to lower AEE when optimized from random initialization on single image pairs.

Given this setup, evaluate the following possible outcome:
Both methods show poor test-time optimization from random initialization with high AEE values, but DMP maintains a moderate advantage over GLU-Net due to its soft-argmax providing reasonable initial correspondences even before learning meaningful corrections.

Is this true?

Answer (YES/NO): NO